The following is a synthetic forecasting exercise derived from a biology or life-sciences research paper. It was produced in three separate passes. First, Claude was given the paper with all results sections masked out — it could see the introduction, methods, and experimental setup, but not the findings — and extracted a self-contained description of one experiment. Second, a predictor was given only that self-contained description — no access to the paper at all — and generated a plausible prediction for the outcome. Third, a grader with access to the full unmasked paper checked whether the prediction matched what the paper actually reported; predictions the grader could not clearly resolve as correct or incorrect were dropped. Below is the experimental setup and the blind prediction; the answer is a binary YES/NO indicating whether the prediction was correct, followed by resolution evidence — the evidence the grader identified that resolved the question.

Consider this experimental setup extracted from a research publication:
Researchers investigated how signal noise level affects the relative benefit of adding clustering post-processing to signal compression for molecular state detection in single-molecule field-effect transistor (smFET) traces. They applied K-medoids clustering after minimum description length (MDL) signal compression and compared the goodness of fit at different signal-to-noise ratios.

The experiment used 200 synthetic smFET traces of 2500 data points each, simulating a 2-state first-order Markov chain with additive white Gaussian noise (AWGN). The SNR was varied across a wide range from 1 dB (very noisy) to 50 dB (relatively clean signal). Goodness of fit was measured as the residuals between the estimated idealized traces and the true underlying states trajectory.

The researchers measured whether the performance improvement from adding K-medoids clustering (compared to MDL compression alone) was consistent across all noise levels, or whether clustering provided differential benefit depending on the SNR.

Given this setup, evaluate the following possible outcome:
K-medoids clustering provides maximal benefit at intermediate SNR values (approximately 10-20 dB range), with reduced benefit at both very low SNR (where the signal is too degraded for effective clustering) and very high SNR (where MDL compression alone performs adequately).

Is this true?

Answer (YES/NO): NO